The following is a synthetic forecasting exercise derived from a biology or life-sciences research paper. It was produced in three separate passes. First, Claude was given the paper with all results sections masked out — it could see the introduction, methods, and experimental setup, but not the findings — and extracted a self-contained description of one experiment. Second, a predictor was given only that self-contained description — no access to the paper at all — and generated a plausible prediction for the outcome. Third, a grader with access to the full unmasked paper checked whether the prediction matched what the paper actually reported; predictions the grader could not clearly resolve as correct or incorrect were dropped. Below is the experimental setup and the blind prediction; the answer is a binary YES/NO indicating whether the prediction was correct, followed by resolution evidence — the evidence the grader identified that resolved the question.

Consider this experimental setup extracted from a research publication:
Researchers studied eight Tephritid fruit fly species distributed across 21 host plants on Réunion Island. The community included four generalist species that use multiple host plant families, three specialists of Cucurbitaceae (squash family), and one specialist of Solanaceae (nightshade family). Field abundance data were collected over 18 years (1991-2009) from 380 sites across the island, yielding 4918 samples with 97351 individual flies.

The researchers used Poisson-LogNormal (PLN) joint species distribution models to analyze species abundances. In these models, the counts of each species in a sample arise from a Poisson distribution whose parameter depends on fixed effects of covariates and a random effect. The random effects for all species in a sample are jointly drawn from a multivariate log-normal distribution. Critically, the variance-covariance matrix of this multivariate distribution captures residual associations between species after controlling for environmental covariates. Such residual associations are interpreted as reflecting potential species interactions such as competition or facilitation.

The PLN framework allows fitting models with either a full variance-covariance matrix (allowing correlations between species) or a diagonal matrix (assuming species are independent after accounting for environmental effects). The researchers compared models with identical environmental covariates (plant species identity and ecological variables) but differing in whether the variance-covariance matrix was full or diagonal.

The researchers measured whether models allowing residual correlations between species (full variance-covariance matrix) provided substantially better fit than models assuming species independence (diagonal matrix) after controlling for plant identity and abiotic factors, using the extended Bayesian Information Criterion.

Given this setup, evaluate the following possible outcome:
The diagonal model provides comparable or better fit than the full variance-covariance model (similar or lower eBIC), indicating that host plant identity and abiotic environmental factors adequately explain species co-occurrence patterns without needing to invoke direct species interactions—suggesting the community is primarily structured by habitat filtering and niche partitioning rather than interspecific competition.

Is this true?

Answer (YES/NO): NO